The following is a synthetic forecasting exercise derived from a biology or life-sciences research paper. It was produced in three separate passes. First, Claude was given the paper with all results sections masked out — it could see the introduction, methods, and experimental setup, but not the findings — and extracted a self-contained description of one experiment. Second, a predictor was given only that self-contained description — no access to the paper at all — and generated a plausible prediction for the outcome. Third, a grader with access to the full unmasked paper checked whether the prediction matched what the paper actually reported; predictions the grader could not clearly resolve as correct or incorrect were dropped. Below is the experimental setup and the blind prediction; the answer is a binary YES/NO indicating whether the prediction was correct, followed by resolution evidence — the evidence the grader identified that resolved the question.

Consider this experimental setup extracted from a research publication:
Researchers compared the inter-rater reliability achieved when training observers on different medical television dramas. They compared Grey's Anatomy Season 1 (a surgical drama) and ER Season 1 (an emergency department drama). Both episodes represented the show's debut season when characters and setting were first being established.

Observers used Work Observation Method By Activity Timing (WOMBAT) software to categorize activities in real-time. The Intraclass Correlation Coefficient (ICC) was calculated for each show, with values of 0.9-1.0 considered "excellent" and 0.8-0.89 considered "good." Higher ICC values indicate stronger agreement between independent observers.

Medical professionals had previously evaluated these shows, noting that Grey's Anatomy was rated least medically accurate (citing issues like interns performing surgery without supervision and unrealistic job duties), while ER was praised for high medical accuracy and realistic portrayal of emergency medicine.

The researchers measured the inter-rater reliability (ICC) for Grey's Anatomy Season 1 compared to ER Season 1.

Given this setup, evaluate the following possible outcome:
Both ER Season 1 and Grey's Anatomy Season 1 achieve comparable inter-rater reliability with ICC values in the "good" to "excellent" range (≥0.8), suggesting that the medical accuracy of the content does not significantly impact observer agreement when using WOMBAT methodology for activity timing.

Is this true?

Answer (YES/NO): NO